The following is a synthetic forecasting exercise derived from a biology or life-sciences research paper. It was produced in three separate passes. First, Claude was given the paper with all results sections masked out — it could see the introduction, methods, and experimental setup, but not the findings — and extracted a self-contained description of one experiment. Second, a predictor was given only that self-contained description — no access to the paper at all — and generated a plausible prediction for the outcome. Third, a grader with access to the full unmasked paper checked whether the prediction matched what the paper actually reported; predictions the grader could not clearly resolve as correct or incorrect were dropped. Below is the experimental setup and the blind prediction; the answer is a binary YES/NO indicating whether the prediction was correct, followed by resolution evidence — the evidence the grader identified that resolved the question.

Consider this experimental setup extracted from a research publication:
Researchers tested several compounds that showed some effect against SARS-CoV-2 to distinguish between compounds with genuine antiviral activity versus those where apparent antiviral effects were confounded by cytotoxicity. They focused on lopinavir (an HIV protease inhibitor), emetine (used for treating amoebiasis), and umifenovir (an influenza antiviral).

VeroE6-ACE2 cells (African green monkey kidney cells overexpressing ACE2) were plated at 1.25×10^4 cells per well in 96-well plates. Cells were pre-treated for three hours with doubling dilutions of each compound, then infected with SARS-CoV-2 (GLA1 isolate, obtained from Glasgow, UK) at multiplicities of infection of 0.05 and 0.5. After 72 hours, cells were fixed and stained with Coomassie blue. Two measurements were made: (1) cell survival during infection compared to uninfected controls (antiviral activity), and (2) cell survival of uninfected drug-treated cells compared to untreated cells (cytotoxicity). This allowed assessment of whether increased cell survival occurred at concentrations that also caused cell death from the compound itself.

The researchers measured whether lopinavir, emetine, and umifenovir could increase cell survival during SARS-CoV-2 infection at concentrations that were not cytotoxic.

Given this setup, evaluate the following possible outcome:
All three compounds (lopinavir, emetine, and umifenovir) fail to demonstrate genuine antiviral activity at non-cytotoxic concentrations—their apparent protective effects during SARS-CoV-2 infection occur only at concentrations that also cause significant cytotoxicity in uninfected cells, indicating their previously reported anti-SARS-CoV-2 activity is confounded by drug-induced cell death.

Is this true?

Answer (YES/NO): YES